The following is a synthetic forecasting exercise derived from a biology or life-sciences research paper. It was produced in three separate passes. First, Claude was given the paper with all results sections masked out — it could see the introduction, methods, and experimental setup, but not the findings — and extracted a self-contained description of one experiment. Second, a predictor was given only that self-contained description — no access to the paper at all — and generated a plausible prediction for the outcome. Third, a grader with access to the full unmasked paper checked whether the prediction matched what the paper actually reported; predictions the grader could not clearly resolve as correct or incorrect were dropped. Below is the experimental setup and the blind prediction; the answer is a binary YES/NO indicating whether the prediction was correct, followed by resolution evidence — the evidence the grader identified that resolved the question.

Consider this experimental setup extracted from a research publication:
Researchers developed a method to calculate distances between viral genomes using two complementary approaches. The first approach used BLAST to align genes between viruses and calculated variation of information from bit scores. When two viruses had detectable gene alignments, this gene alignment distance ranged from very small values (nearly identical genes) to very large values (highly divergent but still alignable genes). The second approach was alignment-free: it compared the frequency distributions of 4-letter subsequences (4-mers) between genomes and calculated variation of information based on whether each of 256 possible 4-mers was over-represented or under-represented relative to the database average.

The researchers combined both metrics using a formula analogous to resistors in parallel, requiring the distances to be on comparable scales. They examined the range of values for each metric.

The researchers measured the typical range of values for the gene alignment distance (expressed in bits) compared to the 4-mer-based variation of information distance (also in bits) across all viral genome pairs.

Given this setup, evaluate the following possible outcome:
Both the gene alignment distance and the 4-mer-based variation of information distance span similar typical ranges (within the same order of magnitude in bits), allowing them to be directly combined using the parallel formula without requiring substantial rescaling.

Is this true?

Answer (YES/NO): NO